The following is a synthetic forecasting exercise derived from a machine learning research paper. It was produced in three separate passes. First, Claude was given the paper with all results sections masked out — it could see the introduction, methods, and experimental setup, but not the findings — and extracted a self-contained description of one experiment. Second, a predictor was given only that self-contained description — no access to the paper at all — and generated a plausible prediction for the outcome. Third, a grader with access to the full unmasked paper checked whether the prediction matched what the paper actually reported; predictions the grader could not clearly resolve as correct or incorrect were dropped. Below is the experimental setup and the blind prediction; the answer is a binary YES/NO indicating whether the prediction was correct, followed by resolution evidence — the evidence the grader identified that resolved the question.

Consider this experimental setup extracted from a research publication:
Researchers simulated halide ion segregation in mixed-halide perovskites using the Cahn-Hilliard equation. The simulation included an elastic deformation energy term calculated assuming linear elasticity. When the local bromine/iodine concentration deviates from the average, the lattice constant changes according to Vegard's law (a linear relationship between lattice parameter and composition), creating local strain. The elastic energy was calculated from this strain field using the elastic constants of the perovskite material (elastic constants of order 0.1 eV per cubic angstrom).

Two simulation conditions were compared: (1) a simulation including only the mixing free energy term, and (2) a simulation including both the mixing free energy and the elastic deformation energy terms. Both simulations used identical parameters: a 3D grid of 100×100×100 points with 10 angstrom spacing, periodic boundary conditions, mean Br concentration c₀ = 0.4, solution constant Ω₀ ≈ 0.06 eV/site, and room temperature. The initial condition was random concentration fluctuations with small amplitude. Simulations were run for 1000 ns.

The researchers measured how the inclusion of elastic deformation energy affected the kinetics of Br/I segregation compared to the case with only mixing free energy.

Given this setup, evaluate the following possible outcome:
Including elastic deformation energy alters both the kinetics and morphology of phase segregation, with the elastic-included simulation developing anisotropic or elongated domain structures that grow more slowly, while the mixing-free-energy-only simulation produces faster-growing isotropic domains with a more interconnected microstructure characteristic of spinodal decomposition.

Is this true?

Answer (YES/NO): NO